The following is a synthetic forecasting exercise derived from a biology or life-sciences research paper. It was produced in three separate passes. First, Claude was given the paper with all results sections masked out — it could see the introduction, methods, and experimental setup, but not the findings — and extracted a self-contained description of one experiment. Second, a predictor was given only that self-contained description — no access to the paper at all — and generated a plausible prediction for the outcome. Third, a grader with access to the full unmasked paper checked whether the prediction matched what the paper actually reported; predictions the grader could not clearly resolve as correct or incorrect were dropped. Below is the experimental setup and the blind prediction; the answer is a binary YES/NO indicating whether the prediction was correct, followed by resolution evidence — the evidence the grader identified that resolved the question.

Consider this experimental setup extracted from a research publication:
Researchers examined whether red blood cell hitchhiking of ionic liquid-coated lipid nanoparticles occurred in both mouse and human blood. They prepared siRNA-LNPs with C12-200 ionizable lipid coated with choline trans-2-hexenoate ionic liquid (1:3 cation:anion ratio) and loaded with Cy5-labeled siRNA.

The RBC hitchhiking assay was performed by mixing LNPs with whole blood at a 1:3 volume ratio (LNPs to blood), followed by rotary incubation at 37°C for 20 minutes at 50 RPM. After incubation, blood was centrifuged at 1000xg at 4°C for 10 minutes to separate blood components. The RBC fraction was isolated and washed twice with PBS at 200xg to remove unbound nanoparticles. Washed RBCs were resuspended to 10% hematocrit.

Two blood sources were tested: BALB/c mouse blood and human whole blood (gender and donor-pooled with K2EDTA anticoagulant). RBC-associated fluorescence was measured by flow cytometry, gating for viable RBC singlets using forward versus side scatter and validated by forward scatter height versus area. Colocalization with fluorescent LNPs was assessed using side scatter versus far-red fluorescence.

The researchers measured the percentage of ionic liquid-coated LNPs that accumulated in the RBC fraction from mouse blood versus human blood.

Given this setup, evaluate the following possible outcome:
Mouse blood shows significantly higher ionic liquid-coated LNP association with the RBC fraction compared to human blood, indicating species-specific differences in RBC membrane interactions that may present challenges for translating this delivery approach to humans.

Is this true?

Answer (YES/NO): YES